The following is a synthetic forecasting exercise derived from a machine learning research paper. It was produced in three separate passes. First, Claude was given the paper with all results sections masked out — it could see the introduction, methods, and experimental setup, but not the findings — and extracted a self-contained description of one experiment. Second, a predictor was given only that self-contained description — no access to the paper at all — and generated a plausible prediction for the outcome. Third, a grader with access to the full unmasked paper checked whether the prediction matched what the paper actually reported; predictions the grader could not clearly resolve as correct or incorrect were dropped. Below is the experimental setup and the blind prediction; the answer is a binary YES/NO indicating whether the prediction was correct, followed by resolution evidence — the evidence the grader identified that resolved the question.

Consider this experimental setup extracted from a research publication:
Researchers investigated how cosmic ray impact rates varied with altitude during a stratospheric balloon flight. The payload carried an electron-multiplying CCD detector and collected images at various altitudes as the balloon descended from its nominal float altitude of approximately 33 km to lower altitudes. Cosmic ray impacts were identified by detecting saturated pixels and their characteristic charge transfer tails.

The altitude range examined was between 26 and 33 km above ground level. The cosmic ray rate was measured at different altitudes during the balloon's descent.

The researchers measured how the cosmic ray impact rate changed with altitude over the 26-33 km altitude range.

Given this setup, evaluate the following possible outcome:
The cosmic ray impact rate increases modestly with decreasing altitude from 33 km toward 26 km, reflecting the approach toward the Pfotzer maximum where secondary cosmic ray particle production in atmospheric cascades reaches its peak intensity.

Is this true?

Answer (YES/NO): NO